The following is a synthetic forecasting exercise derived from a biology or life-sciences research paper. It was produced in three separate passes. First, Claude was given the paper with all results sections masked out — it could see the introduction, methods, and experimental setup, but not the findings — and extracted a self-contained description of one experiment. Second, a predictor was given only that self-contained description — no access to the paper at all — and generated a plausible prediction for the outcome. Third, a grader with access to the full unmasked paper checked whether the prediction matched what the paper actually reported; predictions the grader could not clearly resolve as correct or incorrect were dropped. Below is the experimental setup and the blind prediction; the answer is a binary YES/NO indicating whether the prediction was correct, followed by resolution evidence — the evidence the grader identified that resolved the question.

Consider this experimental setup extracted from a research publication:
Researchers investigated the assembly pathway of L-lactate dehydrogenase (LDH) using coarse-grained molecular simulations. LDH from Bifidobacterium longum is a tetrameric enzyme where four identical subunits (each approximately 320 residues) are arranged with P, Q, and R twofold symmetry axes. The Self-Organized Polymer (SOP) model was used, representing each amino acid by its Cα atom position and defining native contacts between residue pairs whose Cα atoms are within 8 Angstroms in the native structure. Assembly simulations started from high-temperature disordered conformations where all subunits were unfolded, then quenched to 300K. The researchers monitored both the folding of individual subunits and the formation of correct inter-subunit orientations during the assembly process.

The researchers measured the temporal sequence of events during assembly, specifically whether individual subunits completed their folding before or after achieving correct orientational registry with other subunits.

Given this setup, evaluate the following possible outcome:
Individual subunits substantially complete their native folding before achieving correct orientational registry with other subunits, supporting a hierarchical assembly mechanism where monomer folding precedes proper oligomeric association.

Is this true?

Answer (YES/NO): YES